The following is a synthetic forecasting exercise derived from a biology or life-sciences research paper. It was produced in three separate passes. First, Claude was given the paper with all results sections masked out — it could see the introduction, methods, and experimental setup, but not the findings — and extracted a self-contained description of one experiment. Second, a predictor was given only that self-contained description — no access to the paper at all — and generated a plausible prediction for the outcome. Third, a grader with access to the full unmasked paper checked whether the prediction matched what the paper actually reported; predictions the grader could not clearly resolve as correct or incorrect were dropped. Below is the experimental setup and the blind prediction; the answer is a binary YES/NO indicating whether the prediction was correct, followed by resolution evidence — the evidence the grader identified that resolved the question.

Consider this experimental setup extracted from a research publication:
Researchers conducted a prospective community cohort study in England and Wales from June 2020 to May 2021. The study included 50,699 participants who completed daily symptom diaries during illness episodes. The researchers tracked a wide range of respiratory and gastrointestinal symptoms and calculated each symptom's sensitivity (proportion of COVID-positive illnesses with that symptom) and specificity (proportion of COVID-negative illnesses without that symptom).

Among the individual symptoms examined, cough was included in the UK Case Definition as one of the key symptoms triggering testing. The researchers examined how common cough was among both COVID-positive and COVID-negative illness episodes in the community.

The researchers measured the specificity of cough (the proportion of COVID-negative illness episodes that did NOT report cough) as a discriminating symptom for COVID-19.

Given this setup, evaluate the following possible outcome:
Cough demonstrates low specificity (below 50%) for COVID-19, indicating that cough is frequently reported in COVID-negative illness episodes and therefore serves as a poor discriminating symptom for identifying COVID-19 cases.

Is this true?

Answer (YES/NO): YES